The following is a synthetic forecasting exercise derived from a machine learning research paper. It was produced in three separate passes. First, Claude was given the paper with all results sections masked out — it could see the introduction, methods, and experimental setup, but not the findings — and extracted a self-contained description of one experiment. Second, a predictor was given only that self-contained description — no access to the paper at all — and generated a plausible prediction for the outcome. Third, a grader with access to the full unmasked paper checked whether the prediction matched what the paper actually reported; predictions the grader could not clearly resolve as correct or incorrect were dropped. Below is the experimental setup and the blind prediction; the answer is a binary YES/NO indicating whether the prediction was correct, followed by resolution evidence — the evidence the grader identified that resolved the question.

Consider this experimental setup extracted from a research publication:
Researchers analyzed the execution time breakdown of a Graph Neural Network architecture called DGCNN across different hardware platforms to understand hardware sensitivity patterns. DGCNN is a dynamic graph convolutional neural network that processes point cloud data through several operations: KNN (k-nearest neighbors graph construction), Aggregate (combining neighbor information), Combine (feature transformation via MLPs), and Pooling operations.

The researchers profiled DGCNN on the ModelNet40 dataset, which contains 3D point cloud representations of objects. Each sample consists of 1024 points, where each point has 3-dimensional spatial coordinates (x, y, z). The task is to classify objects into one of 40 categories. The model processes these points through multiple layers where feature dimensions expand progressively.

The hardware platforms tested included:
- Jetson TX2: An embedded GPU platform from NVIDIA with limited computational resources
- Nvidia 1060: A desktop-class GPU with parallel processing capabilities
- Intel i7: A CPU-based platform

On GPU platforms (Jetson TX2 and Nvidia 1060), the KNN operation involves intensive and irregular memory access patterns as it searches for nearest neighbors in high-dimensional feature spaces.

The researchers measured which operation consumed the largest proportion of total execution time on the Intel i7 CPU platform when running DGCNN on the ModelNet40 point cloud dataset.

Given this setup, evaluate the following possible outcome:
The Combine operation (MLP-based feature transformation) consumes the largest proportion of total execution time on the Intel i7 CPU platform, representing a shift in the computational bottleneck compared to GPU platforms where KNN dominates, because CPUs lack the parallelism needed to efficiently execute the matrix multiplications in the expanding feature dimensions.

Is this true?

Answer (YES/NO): NO